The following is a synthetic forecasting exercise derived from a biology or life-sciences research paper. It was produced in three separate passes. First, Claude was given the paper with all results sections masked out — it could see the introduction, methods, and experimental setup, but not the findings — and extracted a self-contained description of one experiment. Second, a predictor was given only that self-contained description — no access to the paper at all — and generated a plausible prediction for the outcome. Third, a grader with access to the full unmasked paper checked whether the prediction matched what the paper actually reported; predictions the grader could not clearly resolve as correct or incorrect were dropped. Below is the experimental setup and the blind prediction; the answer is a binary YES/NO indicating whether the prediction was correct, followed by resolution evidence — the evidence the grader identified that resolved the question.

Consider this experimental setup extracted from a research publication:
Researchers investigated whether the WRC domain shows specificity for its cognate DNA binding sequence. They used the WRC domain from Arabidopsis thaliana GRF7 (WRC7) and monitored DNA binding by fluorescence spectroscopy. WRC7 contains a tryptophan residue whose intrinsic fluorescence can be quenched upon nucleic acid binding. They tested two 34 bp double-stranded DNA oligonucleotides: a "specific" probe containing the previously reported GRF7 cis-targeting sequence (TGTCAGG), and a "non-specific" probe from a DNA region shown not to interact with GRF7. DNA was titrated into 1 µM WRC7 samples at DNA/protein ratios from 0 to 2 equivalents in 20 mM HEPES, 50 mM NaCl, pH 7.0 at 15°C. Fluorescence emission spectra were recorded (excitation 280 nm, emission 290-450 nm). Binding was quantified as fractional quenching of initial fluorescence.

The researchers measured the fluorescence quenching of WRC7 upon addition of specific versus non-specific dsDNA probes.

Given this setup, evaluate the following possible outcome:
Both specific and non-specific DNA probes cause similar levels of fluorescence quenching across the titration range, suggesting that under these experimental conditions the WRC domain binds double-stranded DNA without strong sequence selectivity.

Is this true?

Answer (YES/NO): NO